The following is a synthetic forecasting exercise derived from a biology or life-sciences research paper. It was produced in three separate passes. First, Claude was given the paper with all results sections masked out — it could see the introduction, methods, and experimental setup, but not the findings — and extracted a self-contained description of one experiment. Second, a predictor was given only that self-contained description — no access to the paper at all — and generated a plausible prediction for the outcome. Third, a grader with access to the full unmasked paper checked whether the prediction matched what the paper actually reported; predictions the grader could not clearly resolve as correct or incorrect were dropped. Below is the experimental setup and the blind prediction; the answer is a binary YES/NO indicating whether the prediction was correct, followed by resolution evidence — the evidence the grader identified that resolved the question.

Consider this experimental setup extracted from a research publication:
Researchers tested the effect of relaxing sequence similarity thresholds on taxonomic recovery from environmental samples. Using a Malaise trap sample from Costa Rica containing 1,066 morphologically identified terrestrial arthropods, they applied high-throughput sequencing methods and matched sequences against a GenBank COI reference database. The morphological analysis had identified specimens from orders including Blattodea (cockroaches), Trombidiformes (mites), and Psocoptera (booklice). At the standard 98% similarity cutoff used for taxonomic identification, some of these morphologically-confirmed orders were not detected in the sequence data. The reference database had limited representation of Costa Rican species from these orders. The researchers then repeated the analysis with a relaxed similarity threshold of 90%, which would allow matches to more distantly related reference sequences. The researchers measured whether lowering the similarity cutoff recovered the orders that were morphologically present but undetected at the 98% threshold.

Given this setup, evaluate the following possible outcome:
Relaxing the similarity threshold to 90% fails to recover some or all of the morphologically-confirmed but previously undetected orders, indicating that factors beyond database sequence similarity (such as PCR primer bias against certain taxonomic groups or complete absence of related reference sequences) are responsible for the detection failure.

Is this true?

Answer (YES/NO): NO